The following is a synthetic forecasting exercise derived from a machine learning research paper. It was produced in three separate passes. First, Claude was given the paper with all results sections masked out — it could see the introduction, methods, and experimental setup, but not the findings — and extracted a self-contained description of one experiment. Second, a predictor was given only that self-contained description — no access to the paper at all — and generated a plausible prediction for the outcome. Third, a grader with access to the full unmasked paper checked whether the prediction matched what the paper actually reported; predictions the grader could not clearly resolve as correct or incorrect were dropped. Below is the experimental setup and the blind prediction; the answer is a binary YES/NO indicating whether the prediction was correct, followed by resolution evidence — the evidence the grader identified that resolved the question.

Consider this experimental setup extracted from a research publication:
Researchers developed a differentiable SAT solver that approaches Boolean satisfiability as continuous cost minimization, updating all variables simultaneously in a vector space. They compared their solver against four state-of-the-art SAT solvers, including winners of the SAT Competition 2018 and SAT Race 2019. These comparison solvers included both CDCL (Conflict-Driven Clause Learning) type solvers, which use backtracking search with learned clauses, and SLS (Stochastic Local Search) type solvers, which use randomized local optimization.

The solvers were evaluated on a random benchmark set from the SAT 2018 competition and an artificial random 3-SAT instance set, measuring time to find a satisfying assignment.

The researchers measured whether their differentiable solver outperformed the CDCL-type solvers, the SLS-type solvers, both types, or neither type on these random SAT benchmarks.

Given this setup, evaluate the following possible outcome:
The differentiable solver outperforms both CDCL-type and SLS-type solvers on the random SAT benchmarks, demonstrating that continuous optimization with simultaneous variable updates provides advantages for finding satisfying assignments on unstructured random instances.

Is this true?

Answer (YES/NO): NO